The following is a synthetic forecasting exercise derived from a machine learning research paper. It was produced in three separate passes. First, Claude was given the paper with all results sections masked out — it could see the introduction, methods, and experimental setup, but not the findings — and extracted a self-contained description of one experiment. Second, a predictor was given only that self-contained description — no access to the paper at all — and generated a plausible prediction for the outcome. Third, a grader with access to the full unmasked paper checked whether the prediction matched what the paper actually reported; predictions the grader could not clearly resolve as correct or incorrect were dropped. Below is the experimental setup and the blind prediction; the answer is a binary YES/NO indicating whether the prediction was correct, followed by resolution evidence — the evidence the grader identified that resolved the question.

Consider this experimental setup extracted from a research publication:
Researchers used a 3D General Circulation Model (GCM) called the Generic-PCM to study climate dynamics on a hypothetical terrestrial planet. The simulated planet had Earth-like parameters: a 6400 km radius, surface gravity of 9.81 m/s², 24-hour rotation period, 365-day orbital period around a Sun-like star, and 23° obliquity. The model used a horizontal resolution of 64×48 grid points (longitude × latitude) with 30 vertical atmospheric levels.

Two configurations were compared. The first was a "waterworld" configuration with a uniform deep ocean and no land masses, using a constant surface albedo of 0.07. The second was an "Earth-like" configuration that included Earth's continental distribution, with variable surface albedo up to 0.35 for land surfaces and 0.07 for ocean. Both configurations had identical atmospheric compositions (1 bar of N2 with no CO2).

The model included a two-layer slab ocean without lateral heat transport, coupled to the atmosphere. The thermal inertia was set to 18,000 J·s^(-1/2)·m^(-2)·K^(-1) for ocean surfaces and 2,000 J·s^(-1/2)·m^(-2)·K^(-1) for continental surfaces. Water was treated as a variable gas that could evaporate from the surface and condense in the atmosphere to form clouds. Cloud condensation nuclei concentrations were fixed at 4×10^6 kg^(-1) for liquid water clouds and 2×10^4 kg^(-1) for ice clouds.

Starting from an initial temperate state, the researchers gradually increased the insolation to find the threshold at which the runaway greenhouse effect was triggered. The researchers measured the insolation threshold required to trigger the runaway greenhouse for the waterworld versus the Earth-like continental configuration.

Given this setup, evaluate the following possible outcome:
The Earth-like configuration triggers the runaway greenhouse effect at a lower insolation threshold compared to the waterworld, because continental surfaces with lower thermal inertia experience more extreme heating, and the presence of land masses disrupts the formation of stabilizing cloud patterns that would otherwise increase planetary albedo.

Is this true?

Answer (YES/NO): NO